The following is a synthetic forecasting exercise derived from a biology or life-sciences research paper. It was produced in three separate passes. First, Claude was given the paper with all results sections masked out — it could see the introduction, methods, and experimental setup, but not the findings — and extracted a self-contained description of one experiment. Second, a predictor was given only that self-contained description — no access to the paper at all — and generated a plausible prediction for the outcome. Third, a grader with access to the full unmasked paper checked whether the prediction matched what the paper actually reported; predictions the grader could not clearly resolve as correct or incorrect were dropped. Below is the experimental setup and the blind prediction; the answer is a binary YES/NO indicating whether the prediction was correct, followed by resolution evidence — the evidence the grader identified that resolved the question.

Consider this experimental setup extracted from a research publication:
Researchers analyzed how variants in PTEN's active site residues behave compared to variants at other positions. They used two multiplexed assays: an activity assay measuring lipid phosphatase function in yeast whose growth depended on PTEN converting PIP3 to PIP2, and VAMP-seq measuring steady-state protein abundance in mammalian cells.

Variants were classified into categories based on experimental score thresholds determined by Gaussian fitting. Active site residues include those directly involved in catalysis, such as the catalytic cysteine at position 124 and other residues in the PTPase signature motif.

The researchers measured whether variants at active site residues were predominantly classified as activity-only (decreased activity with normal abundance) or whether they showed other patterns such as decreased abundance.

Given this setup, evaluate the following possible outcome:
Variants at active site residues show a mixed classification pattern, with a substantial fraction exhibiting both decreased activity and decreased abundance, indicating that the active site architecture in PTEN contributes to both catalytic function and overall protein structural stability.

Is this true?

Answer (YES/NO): NO